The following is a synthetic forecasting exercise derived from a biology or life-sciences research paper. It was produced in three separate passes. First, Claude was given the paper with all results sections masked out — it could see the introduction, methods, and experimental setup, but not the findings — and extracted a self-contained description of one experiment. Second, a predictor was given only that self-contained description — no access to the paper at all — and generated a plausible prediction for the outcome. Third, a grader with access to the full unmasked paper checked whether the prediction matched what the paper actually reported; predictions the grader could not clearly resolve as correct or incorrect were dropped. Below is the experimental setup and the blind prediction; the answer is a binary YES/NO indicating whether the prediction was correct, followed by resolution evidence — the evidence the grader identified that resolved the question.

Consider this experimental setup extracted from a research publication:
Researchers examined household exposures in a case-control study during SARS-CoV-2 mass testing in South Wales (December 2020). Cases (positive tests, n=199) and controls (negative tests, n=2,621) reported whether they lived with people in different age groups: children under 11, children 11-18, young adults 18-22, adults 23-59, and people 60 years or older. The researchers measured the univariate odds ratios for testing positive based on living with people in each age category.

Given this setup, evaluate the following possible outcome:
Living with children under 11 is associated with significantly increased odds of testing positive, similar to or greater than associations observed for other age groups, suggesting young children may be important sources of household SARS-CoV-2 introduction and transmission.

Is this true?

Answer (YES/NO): NO